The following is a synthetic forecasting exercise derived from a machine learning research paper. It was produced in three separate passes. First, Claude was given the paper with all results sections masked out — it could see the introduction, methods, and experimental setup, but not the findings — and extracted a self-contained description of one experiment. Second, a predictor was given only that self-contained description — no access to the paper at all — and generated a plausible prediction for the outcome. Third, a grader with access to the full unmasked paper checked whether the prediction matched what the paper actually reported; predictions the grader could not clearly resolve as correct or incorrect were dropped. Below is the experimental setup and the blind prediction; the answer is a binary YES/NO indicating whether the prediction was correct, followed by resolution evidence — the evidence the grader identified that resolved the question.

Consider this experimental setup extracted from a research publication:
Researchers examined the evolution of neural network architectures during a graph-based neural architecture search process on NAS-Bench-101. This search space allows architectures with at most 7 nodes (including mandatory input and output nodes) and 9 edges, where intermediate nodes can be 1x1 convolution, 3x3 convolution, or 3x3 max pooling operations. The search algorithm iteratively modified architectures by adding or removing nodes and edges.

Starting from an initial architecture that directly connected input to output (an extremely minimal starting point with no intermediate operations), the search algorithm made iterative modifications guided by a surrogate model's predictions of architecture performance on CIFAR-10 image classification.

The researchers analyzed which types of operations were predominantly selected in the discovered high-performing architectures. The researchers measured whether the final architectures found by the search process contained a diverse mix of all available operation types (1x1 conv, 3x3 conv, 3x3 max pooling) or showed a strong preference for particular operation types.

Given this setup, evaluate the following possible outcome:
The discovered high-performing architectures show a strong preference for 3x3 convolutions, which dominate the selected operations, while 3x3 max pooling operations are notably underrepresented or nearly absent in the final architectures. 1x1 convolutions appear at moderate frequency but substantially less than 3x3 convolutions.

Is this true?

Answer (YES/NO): NO